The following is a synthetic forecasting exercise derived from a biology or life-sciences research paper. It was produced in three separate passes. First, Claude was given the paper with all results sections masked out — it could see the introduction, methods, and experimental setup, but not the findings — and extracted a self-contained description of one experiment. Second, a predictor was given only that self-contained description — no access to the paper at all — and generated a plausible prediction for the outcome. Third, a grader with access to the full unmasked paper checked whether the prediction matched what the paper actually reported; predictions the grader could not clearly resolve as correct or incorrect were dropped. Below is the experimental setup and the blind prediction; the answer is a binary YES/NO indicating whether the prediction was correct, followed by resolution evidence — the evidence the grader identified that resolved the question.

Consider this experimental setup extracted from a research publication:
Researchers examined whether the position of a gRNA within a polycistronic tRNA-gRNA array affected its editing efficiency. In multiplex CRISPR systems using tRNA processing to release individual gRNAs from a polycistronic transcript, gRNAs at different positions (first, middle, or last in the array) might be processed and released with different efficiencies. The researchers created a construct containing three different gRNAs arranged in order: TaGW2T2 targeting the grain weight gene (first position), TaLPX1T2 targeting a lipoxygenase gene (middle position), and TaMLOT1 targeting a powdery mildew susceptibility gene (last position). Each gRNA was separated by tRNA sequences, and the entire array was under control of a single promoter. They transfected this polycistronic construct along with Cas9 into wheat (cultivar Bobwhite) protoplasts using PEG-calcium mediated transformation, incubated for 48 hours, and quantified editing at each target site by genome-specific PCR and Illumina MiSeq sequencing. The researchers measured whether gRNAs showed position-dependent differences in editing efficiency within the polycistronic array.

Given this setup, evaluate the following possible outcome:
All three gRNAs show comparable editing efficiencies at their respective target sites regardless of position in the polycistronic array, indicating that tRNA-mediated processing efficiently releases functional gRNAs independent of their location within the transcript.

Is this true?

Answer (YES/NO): NO